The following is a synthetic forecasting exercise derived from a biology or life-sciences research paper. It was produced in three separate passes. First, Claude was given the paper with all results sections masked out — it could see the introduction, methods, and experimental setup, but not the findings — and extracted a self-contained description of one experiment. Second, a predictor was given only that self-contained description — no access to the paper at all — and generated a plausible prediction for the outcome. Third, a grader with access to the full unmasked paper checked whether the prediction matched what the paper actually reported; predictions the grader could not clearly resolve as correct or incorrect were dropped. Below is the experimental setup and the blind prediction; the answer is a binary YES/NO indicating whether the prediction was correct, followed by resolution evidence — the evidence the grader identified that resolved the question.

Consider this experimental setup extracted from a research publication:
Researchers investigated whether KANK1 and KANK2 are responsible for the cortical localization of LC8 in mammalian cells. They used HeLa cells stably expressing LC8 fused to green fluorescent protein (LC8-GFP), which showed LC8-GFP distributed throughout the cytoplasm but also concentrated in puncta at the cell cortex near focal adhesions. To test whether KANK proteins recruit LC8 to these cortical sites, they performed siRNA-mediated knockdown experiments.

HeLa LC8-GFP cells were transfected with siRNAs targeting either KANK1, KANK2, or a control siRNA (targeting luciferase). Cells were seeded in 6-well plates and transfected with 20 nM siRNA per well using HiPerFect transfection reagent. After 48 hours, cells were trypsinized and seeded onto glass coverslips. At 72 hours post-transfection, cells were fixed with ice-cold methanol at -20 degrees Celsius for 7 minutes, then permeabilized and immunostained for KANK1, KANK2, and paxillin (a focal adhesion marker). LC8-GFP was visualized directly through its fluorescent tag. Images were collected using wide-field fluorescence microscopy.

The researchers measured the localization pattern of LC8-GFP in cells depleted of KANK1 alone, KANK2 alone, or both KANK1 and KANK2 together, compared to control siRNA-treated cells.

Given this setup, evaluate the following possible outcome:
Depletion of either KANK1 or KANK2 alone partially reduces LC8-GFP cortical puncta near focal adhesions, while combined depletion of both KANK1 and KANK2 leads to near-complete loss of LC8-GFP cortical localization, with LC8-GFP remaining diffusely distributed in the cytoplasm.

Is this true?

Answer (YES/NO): NO